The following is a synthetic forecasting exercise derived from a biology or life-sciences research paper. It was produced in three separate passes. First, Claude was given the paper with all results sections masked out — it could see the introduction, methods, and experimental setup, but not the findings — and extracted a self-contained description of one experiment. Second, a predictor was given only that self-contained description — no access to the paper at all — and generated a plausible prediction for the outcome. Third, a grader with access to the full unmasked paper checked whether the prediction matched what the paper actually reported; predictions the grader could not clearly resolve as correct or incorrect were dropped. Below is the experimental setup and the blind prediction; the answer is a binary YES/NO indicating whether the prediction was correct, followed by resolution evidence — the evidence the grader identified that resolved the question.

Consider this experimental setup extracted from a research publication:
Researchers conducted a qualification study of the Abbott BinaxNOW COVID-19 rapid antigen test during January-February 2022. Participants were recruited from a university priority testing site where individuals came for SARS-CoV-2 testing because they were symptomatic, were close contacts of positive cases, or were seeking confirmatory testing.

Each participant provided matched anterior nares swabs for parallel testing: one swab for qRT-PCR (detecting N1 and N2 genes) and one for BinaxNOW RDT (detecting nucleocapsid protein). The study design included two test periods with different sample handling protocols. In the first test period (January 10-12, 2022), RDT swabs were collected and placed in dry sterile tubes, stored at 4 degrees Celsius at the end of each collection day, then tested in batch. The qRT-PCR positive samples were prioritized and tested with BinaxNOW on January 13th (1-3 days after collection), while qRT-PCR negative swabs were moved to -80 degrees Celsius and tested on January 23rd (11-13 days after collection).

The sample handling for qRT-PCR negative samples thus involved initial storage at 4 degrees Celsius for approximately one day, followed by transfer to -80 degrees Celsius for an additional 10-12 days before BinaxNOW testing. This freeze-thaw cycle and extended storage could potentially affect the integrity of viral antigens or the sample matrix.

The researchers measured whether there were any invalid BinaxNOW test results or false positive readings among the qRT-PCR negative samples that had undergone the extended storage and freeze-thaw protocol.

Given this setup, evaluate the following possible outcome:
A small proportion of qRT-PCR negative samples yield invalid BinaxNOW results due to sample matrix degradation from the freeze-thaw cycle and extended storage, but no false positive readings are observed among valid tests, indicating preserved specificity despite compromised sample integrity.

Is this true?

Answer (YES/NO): NO